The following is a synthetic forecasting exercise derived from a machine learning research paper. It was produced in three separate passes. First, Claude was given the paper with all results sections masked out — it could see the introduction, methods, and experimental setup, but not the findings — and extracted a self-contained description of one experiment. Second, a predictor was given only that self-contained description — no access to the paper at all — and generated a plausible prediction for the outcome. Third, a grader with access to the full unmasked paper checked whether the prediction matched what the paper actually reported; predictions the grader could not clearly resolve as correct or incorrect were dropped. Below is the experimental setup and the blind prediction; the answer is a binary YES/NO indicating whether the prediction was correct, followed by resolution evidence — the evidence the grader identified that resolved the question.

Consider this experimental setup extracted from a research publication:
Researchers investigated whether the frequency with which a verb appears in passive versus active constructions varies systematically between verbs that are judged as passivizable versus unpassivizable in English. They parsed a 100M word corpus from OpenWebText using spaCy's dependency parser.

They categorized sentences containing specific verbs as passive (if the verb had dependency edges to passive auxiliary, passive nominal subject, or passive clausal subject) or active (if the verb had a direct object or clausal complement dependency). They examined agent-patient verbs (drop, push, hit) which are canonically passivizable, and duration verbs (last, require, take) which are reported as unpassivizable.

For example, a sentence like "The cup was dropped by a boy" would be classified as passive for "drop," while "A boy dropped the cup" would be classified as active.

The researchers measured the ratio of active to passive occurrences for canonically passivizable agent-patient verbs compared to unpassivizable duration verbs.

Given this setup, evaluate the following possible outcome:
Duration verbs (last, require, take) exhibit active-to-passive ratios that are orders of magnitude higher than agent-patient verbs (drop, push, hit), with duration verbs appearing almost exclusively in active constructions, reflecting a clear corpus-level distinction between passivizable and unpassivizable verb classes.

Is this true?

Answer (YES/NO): YES